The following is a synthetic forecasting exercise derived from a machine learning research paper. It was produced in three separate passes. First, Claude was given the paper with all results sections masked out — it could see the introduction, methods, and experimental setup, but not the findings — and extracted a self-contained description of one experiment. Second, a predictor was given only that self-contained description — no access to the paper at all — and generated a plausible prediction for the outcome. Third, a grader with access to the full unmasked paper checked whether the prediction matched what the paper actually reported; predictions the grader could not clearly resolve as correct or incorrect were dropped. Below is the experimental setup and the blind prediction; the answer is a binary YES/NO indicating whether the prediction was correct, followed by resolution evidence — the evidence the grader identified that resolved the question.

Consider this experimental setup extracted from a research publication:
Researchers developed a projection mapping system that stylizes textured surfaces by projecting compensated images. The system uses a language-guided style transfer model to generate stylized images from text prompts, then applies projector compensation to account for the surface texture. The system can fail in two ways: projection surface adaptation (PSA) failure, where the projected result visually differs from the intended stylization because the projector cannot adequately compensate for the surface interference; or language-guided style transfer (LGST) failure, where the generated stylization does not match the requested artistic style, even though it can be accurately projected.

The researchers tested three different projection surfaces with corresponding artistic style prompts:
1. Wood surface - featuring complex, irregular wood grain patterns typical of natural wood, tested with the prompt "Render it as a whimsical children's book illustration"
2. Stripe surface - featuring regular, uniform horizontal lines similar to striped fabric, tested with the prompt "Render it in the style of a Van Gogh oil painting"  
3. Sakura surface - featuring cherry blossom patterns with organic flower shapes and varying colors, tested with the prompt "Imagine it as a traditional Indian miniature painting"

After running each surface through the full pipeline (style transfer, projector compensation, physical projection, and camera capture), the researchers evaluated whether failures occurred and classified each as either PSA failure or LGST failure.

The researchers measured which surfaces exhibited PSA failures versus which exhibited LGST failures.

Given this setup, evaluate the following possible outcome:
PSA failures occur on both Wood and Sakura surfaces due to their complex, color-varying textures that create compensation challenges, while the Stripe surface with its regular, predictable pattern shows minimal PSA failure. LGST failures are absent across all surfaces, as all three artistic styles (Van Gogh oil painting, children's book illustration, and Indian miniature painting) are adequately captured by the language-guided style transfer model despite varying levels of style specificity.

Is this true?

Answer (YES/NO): NO